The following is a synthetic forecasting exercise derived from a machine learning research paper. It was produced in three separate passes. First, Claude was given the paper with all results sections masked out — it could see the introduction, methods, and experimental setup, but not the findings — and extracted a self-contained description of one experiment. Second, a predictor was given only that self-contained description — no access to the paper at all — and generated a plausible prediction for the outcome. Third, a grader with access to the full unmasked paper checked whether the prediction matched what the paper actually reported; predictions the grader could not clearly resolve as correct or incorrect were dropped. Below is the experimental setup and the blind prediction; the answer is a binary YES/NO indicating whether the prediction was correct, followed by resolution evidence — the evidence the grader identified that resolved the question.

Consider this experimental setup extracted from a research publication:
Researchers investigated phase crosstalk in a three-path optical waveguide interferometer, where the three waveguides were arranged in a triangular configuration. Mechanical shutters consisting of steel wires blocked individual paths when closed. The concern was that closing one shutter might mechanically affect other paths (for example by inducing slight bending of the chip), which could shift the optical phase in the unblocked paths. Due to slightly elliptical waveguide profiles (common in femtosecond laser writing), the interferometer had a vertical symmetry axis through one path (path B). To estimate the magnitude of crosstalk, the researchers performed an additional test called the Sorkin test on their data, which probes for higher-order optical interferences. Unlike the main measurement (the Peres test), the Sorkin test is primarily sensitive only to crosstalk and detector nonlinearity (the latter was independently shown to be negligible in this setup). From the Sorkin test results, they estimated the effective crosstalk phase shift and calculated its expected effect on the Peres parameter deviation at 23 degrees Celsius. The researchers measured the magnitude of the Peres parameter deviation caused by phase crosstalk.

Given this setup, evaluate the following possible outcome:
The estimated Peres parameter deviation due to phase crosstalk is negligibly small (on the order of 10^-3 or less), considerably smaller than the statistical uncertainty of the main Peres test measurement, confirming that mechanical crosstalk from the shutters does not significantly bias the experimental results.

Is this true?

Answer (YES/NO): NO